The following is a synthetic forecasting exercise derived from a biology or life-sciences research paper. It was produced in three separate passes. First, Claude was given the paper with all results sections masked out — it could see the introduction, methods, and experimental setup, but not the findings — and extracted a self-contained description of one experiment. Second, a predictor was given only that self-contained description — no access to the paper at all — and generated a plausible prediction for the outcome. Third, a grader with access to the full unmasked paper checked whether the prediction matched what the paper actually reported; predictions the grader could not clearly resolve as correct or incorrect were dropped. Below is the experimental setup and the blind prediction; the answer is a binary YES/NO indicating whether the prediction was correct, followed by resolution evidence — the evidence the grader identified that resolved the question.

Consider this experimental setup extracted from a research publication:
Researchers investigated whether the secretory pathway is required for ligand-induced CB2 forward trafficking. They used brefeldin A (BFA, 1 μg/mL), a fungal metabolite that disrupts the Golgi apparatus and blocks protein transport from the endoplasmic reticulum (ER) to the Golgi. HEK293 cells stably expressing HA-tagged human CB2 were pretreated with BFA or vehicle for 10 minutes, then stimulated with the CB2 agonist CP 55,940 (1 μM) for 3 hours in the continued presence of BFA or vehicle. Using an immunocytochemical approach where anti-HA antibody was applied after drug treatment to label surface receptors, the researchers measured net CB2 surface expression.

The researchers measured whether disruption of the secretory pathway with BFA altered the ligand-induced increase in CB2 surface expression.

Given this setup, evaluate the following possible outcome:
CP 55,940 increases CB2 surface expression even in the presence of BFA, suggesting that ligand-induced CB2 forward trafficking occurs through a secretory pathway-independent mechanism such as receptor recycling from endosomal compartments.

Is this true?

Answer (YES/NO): NO